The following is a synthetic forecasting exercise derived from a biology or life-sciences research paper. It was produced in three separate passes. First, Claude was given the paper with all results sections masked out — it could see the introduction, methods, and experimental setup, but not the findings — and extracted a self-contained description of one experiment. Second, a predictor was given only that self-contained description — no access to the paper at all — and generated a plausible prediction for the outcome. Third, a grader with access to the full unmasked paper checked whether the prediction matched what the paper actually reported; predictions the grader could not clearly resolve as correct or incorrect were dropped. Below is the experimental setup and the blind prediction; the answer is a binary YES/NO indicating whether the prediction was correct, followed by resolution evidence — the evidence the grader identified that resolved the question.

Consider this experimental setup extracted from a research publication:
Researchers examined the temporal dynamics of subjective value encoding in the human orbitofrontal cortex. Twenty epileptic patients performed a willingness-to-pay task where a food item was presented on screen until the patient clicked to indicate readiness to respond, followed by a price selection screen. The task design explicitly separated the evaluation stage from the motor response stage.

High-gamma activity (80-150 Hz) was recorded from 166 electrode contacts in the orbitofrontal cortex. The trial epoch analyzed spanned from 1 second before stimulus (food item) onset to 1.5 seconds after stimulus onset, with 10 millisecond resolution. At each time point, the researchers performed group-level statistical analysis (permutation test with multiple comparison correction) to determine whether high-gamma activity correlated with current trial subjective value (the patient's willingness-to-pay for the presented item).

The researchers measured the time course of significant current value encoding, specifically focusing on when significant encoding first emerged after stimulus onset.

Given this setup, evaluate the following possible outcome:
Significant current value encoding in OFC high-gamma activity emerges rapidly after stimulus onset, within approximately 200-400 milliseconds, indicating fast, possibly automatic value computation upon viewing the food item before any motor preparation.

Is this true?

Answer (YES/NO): YES